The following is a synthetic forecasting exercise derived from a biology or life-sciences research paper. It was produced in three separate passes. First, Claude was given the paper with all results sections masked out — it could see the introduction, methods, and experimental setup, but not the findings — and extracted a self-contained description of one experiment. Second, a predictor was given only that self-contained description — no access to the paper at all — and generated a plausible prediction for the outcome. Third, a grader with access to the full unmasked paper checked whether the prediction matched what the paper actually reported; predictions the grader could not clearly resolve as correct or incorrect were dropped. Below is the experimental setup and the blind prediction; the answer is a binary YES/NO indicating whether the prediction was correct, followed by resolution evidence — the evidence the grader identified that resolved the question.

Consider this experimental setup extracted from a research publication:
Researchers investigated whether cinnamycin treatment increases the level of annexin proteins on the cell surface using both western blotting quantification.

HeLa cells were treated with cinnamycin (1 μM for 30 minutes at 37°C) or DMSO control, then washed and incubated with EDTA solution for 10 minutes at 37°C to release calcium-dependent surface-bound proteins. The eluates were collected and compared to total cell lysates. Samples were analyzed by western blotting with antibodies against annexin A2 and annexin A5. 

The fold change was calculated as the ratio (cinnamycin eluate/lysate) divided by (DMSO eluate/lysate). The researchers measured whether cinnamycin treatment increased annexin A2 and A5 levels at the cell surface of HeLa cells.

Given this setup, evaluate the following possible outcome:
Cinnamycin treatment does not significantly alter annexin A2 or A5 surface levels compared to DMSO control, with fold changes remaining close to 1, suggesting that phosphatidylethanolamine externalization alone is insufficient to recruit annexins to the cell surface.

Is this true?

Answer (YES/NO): NO